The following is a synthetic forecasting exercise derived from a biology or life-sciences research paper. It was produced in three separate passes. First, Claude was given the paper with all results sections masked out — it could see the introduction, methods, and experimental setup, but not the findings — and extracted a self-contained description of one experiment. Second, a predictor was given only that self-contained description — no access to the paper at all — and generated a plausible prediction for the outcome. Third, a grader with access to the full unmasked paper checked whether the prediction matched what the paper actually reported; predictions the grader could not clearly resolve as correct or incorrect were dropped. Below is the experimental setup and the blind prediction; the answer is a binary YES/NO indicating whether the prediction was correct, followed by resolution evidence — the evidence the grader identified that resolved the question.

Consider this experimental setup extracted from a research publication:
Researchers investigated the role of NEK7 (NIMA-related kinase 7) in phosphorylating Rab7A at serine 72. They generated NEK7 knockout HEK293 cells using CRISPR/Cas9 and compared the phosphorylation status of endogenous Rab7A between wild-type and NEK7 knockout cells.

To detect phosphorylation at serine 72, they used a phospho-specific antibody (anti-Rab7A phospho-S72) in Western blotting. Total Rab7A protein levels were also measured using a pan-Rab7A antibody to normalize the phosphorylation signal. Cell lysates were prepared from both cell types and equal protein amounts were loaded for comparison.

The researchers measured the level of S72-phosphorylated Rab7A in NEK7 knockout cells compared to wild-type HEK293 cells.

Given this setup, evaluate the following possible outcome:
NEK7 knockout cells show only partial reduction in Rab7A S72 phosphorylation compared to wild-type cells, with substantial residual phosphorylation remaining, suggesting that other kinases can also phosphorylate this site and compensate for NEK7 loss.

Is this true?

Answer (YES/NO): NO